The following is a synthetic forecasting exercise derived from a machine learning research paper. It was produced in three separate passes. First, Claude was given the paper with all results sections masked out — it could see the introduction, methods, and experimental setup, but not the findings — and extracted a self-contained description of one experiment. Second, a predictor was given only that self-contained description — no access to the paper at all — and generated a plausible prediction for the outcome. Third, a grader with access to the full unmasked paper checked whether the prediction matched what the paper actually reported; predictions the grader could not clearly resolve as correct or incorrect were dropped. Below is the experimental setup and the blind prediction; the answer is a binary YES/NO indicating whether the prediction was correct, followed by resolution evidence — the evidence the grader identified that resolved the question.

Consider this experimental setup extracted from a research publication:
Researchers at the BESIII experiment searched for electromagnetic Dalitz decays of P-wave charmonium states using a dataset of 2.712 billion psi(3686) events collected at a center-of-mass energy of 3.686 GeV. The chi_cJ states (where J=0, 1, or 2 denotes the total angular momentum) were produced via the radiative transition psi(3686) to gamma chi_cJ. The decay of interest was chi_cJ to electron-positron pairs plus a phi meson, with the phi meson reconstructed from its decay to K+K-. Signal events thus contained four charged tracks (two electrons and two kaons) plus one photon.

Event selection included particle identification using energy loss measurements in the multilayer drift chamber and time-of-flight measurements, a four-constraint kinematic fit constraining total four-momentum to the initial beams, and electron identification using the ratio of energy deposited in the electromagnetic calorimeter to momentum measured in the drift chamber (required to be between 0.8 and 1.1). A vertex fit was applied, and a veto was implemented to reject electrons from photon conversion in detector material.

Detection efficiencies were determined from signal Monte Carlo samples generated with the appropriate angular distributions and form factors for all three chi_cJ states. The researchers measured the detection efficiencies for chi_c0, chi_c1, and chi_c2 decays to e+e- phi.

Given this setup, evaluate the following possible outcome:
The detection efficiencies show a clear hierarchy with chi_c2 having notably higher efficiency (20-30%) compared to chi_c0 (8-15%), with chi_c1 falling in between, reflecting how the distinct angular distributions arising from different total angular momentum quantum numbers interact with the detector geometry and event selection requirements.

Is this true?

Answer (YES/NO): NO